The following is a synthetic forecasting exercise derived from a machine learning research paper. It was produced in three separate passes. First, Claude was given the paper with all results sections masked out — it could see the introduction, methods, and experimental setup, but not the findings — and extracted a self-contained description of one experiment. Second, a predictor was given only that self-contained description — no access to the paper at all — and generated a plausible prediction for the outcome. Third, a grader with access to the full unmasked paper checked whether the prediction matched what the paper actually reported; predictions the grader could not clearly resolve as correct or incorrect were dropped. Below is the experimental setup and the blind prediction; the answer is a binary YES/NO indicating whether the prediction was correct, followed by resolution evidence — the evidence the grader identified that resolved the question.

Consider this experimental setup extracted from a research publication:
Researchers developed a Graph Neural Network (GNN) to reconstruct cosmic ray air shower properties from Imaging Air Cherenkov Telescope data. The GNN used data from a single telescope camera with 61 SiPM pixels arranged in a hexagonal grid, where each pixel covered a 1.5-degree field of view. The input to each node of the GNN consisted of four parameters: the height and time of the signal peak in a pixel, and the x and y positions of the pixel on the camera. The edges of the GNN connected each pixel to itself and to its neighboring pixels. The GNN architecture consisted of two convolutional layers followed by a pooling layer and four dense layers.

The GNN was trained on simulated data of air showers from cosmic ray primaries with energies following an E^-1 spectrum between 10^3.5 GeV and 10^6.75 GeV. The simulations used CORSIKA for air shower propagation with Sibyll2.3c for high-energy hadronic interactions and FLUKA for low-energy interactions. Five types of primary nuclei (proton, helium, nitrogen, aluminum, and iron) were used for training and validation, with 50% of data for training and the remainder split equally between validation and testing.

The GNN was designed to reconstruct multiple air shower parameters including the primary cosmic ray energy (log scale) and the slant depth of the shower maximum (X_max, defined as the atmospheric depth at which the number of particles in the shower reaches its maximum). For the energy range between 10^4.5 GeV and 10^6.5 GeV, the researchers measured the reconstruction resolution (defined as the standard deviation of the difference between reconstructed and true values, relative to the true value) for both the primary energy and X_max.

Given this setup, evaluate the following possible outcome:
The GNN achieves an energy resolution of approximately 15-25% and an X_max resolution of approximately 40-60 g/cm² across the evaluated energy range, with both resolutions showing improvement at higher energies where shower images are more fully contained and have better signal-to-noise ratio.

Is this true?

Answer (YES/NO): NO